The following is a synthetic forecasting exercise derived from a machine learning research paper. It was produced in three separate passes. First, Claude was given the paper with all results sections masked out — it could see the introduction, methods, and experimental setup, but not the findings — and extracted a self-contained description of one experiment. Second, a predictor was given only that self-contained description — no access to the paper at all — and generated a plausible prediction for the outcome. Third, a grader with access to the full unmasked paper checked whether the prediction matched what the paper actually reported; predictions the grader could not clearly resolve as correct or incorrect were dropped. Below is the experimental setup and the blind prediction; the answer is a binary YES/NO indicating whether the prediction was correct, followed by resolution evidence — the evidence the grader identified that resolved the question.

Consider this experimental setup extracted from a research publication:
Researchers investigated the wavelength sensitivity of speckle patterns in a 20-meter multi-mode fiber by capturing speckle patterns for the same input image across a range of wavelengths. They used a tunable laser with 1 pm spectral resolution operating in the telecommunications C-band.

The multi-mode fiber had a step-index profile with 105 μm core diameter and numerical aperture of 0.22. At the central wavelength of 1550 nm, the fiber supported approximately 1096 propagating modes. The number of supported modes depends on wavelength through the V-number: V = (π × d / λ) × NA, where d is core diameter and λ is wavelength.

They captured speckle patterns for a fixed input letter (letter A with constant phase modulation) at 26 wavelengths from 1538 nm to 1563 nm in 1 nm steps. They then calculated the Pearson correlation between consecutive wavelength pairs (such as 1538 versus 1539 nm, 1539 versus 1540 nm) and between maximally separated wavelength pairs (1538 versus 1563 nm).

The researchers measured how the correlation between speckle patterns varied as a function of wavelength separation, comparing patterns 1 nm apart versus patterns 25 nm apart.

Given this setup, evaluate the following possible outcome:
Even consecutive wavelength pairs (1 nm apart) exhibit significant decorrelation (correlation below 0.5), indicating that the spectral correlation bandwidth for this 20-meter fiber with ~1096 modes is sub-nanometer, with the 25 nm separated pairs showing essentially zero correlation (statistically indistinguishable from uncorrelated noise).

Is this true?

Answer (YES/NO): NO